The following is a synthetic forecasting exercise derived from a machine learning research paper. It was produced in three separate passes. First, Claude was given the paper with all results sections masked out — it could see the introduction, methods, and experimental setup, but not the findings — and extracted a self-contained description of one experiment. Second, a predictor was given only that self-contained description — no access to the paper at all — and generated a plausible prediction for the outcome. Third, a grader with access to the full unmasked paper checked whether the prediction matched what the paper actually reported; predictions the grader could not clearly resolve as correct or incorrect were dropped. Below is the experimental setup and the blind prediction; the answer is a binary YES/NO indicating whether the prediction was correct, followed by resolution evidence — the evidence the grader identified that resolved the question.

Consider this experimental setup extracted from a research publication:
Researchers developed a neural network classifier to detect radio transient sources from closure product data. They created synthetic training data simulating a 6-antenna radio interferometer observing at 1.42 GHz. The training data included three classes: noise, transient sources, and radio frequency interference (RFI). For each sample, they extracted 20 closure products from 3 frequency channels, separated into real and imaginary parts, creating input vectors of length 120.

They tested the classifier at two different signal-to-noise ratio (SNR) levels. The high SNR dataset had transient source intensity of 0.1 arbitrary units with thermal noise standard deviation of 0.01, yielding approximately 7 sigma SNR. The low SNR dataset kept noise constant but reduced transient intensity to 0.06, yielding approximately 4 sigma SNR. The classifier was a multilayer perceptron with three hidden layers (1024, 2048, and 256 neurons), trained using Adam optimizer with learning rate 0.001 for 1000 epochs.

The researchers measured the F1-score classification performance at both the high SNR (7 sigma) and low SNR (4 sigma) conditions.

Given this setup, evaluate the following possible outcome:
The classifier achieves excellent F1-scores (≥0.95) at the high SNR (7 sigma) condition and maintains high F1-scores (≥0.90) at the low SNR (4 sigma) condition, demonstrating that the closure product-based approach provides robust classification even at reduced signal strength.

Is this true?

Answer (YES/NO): NO